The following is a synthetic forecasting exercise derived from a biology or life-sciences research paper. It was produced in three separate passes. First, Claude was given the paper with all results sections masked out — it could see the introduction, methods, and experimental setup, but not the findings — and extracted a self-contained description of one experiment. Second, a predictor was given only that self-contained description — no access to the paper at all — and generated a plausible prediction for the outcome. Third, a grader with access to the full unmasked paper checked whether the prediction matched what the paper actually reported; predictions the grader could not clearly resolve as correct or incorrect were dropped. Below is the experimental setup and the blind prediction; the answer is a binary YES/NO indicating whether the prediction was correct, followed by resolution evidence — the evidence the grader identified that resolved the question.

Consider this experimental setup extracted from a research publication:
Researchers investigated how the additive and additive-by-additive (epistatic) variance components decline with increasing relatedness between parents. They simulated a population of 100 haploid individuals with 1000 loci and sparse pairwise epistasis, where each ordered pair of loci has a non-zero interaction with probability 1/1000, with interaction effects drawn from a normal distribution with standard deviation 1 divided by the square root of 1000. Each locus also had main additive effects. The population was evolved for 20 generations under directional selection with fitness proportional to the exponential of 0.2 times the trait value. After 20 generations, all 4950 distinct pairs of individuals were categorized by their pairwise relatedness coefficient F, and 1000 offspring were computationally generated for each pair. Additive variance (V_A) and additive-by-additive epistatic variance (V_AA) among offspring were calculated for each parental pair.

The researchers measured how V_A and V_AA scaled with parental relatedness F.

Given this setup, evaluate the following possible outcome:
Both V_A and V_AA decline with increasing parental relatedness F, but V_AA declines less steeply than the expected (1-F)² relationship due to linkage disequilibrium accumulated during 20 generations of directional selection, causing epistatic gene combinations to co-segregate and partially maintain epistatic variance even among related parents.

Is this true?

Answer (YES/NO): NO